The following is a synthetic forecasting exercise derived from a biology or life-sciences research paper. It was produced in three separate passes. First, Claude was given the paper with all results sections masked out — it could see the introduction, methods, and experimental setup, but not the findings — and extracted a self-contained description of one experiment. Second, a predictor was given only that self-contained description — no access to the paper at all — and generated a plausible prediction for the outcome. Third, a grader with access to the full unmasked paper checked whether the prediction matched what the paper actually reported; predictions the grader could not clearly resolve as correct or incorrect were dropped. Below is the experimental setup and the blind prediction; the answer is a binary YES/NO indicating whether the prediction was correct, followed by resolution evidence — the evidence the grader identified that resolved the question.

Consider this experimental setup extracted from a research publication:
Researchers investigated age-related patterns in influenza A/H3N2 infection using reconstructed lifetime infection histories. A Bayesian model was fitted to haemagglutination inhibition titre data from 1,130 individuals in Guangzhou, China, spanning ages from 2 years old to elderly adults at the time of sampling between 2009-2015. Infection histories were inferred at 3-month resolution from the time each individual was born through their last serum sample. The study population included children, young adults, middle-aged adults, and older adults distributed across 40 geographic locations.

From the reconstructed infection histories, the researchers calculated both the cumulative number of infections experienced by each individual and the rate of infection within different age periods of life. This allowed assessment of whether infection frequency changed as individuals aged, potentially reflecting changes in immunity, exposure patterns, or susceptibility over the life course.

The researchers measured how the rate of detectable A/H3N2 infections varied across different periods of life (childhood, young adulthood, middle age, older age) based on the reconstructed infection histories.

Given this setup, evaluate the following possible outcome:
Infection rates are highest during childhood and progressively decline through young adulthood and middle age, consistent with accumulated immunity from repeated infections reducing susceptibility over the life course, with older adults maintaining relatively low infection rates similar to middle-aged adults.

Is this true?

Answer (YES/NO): NO